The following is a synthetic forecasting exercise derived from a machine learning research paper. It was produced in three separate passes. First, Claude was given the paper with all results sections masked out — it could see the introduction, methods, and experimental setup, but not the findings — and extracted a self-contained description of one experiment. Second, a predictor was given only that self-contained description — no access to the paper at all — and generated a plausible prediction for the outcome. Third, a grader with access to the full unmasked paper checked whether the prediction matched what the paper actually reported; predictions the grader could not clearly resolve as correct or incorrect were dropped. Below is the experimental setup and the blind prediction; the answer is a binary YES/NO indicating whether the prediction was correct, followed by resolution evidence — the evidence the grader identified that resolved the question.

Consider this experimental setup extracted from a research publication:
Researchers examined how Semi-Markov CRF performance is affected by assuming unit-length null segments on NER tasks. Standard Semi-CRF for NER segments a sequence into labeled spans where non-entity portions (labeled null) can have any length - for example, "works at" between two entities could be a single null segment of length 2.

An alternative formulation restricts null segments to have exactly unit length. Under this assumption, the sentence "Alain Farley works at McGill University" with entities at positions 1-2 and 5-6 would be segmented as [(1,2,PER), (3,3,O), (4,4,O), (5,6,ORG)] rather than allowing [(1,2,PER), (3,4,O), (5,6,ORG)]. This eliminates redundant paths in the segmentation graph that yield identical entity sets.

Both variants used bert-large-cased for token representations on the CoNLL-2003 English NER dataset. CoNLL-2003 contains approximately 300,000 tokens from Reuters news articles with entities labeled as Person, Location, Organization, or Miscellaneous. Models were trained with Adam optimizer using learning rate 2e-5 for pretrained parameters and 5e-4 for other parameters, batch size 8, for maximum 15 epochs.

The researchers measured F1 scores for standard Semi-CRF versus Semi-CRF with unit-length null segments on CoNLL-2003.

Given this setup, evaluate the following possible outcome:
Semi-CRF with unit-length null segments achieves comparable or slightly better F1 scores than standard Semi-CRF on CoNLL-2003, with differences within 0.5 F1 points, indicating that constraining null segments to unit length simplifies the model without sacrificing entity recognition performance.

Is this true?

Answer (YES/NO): YES